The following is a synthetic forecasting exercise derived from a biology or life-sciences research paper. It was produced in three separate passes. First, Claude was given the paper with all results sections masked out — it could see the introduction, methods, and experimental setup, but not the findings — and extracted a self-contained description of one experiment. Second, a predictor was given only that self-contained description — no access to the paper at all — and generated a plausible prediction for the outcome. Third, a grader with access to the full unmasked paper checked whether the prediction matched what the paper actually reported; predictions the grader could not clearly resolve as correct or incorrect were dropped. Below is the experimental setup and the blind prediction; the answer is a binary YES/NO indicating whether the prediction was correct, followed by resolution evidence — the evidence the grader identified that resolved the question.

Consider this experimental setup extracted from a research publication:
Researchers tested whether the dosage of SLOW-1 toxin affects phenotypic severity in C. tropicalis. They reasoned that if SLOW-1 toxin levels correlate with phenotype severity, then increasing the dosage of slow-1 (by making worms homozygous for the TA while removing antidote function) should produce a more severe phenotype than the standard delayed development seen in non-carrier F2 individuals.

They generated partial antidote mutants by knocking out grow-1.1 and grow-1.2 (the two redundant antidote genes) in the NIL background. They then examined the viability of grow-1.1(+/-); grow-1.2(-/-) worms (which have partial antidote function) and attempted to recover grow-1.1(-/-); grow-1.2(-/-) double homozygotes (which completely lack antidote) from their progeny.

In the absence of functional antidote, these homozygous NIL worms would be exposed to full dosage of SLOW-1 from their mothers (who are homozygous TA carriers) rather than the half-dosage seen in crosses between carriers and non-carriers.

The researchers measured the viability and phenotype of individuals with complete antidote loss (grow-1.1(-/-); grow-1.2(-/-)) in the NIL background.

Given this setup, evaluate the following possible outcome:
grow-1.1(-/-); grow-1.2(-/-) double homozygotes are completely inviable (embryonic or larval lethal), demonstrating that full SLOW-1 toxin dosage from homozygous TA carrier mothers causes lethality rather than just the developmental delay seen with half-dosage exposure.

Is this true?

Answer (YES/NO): YES